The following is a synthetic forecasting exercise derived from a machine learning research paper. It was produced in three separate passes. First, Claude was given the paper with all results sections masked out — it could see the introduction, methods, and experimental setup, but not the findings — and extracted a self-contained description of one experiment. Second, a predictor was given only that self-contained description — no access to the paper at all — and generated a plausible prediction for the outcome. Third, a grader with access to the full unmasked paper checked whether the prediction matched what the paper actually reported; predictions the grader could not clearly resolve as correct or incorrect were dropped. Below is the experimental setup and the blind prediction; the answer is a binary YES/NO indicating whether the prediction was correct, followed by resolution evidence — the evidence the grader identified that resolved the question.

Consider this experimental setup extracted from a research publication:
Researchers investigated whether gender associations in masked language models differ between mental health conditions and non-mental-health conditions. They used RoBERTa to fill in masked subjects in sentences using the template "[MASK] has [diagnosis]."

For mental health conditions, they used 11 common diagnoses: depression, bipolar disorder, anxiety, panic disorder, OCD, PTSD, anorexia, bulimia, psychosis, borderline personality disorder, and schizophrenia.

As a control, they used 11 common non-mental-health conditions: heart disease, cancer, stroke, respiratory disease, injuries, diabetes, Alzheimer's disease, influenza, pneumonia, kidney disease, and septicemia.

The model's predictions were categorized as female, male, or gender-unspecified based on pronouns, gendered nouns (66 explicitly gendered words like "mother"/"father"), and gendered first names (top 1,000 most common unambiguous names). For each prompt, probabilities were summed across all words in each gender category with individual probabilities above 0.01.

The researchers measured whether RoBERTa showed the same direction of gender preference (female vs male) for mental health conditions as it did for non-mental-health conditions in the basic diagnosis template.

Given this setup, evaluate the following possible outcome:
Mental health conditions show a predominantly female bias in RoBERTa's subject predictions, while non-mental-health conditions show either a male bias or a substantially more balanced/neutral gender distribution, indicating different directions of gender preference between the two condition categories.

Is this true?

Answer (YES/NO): NO